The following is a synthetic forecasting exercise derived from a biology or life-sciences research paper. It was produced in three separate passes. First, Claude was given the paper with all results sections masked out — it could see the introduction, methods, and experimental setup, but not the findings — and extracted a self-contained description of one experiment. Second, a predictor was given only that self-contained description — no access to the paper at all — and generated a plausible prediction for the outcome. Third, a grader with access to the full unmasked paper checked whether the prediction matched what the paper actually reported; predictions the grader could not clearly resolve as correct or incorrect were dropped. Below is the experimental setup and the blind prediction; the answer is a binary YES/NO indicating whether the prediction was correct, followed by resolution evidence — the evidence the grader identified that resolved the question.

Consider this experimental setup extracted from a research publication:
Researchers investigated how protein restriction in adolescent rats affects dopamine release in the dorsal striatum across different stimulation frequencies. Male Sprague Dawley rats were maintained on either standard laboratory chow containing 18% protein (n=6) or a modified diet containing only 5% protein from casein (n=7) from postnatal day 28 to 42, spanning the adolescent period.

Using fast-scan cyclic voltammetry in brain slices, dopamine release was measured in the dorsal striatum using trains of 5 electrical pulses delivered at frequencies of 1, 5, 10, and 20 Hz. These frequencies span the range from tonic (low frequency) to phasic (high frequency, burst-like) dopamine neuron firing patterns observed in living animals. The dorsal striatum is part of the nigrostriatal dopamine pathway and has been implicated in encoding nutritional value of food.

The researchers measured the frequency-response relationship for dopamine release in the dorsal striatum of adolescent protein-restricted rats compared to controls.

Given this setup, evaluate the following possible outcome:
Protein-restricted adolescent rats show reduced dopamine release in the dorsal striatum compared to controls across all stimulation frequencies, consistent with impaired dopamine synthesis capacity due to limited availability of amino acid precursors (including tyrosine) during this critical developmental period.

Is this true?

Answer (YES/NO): NO